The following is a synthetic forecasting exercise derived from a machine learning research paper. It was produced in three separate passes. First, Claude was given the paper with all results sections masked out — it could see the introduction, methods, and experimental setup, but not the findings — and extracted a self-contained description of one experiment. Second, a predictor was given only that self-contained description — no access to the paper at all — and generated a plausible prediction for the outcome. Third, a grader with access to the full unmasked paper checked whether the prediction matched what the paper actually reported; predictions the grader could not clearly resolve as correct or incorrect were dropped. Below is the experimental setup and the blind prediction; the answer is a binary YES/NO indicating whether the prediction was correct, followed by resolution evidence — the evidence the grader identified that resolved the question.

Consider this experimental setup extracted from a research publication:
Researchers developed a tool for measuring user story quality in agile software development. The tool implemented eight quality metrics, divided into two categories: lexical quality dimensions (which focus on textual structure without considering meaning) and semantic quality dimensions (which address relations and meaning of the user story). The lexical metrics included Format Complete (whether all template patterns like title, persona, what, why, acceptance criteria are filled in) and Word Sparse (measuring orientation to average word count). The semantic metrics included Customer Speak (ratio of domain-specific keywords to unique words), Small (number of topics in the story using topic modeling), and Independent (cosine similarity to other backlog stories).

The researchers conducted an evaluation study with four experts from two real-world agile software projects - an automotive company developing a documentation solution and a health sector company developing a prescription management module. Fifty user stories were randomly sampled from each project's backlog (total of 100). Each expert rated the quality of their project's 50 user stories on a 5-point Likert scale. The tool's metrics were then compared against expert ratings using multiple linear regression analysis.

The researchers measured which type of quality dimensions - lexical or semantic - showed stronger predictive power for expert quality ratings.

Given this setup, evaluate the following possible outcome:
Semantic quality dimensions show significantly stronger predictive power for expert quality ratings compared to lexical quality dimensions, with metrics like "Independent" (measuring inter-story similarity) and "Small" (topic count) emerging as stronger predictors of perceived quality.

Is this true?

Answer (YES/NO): NO